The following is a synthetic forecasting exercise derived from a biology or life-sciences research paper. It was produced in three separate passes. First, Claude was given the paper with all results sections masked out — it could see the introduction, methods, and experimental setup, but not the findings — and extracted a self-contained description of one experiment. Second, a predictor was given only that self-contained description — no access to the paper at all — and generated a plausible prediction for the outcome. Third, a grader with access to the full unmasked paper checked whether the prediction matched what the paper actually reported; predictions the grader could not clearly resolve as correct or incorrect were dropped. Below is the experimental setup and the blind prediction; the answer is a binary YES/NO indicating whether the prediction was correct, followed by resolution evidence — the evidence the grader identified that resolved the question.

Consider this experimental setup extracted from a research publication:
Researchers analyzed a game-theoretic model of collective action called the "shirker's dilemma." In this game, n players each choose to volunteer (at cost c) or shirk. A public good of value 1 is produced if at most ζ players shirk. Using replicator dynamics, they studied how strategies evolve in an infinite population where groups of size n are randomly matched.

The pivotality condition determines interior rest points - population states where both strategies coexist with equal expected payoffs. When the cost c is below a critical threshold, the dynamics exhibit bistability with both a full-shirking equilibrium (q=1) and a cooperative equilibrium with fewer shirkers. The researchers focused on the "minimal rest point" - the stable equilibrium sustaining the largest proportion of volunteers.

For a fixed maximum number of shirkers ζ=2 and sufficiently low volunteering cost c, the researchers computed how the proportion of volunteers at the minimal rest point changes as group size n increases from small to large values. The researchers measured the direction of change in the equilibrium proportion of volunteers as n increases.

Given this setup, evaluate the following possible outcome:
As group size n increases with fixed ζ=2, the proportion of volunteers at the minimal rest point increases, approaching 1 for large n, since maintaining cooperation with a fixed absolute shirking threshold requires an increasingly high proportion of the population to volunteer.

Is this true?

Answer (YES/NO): YES